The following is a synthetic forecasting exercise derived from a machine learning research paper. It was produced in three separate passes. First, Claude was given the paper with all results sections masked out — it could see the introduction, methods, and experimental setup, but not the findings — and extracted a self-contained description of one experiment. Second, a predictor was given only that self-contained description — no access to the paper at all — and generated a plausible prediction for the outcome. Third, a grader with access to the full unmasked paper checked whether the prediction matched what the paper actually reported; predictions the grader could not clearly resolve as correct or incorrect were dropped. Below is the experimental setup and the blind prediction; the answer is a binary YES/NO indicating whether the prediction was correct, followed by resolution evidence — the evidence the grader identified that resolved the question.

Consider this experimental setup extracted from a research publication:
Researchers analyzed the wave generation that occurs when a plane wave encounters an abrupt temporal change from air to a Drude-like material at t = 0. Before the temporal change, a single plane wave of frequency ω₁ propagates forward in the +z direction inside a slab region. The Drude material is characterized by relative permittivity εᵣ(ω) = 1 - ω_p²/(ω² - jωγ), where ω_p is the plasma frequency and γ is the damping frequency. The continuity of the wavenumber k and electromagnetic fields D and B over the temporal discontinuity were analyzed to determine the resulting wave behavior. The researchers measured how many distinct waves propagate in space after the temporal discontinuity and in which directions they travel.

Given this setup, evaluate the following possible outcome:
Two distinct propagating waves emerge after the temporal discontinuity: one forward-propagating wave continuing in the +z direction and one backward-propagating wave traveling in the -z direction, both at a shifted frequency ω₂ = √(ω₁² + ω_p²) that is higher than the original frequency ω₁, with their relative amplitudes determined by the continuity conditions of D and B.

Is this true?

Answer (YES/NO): NO